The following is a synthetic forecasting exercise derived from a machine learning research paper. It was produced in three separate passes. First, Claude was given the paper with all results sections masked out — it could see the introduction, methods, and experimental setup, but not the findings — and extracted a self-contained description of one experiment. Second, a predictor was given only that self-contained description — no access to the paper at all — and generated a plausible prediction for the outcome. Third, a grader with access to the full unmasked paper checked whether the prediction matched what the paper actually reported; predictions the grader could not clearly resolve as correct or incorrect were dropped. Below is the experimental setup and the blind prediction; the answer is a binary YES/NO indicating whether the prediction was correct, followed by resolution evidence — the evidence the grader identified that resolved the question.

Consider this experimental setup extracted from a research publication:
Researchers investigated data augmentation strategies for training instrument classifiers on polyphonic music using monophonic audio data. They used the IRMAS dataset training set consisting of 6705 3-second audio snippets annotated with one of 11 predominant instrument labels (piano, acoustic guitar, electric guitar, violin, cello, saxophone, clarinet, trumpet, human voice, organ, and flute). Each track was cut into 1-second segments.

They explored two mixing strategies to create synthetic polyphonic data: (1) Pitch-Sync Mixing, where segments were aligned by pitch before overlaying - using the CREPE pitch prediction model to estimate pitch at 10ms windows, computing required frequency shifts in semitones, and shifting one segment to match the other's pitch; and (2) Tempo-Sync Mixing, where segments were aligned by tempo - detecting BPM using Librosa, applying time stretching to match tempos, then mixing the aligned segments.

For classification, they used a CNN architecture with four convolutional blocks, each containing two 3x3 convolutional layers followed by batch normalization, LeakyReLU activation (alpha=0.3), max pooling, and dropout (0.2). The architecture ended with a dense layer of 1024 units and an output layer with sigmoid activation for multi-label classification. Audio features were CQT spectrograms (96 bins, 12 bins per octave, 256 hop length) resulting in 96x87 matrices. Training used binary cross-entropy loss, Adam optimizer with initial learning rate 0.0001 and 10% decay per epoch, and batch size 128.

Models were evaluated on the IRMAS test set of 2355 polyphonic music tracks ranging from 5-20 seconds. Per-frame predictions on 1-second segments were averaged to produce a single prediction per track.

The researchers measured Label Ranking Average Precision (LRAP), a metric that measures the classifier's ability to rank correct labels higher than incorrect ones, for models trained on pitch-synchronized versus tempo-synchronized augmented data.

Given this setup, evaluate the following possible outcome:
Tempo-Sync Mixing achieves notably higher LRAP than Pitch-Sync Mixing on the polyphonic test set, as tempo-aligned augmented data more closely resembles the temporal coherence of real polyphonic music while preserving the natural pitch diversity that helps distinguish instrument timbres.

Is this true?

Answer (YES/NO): NO